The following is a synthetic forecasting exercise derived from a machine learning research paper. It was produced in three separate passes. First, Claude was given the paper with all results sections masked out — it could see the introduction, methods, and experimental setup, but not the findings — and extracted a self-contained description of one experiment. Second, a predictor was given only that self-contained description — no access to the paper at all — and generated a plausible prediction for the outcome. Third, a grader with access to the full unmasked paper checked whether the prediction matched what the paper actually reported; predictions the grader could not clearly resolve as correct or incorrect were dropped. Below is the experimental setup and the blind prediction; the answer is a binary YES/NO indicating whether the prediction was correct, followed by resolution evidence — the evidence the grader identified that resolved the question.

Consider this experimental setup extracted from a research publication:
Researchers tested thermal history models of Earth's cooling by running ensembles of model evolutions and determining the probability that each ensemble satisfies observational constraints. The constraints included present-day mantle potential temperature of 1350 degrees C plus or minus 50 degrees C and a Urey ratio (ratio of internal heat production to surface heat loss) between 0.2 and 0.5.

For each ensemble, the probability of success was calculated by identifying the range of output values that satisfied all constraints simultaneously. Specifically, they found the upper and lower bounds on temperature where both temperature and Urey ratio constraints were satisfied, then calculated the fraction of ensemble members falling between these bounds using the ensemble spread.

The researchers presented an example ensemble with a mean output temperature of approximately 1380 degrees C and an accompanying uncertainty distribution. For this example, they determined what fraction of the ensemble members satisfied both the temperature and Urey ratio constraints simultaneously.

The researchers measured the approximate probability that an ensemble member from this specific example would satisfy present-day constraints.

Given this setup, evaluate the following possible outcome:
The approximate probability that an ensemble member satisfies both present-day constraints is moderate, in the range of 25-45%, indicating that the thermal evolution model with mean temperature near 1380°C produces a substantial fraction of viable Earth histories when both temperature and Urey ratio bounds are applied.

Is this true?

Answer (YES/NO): NO